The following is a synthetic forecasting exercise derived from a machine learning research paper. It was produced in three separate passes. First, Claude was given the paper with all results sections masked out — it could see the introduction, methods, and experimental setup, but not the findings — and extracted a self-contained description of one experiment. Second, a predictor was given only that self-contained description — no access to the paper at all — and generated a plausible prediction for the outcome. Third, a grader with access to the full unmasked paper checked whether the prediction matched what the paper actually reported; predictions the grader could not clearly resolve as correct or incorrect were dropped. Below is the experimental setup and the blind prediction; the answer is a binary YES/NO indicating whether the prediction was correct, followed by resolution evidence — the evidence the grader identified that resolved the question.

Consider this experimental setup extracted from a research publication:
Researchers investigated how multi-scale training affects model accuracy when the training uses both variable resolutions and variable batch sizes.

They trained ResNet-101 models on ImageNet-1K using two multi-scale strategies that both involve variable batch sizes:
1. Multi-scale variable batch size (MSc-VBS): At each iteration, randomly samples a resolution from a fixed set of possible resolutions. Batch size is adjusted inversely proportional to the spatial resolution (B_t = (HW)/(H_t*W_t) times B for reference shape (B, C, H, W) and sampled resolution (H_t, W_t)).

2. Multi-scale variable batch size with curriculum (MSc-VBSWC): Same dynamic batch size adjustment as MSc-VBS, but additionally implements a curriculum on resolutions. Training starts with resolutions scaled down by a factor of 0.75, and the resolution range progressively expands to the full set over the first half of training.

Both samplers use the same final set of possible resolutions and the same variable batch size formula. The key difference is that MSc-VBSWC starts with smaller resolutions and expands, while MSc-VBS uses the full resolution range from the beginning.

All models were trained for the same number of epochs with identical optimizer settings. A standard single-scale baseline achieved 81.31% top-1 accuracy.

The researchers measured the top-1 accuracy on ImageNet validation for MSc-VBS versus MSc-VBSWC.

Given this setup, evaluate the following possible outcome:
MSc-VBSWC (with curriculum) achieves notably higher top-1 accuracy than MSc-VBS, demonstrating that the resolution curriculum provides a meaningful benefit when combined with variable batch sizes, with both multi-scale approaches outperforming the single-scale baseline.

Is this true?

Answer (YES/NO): NO